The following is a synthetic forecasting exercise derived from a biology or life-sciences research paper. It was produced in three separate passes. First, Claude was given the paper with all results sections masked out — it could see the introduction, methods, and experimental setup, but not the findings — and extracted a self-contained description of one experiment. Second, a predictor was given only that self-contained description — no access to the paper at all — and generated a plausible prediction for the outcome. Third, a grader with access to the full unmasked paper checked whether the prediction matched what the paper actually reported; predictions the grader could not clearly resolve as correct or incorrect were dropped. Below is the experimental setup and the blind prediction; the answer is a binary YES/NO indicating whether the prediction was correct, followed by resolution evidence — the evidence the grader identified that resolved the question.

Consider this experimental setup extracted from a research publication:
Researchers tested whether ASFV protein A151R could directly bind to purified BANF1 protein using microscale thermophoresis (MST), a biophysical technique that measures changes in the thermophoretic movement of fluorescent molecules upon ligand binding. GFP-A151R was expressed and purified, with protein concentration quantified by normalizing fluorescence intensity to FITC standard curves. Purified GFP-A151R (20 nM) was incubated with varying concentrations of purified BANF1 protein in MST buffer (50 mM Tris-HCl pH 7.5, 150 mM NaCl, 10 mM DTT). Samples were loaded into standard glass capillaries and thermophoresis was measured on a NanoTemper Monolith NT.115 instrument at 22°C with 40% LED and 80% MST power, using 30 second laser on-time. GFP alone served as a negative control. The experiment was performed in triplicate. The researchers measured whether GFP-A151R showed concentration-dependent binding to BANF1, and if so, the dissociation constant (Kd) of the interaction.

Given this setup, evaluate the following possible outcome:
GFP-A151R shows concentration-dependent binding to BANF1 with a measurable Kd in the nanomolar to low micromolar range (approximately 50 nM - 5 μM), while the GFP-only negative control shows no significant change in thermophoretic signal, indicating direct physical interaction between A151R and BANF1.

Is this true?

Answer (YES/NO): YES